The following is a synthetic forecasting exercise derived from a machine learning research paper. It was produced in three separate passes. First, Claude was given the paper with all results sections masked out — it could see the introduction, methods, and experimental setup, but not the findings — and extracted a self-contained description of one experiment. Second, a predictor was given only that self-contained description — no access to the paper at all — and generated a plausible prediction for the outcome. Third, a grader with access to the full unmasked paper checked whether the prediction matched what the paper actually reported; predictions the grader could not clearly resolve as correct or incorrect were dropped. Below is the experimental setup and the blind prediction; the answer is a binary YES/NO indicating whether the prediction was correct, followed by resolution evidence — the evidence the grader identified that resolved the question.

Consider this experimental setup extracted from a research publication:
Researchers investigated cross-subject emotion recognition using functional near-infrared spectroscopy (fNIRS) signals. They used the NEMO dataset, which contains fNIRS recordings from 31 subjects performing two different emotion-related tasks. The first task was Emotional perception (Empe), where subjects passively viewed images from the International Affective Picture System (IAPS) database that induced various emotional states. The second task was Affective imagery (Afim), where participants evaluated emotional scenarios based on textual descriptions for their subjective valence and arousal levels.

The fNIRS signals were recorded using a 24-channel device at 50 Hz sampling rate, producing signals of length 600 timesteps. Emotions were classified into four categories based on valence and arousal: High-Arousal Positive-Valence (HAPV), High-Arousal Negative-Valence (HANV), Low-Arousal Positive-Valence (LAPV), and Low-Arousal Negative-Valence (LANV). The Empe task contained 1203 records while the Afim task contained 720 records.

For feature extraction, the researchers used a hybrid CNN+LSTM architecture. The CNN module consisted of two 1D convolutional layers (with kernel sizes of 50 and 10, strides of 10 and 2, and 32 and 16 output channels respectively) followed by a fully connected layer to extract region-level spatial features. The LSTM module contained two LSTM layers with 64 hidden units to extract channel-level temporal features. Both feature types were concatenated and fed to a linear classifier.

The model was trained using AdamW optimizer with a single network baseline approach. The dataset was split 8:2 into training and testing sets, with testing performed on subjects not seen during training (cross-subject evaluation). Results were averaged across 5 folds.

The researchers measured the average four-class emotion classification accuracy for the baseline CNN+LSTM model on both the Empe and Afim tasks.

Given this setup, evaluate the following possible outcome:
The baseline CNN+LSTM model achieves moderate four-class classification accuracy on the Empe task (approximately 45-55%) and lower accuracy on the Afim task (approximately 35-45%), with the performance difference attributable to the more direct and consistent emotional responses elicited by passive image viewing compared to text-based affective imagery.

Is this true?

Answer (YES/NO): NO